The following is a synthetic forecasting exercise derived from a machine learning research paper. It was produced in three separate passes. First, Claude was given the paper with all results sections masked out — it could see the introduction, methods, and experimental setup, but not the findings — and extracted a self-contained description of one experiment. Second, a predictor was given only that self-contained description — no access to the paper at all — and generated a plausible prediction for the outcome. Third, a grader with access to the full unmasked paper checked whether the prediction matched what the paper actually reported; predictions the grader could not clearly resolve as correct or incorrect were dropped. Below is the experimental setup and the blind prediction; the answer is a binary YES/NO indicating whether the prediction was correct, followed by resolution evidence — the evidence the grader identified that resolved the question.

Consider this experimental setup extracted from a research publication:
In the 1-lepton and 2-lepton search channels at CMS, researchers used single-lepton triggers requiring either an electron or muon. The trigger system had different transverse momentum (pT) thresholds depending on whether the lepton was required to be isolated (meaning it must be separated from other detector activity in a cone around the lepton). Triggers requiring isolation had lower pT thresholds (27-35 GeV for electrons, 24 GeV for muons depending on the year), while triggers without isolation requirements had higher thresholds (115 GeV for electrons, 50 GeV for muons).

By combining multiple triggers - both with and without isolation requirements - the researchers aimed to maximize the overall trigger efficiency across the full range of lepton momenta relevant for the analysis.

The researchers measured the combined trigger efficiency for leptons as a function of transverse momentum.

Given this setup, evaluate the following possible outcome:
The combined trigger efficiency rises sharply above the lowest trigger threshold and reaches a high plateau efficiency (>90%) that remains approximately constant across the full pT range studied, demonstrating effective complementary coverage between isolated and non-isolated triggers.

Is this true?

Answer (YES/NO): NO